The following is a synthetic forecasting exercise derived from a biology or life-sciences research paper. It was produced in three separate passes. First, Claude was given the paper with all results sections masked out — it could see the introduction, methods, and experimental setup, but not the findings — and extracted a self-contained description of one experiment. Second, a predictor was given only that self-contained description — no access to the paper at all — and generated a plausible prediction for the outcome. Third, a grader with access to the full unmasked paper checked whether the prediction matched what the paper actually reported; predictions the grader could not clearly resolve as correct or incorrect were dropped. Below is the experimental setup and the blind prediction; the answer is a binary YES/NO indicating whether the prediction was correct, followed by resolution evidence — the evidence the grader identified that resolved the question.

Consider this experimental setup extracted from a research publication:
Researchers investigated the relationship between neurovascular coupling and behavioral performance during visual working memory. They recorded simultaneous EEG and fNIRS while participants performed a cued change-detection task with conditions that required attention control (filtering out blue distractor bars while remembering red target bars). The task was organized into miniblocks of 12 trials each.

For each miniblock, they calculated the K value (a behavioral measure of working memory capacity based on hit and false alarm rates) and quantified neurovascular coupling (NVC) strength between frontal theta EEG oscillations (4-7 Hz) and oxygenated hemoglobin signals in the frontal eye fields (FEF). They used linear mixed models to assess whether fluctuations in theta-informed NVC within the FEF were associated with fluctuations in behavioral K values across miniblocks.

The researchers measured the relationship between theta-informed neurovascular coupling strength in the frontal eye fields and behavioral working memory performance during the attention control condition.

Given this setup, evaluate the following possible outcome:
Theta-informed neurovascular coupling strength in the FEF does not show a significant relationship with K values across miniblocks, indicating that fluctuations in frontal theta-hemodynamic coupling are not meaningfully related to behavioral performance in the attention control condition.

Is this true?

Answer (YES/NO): NO